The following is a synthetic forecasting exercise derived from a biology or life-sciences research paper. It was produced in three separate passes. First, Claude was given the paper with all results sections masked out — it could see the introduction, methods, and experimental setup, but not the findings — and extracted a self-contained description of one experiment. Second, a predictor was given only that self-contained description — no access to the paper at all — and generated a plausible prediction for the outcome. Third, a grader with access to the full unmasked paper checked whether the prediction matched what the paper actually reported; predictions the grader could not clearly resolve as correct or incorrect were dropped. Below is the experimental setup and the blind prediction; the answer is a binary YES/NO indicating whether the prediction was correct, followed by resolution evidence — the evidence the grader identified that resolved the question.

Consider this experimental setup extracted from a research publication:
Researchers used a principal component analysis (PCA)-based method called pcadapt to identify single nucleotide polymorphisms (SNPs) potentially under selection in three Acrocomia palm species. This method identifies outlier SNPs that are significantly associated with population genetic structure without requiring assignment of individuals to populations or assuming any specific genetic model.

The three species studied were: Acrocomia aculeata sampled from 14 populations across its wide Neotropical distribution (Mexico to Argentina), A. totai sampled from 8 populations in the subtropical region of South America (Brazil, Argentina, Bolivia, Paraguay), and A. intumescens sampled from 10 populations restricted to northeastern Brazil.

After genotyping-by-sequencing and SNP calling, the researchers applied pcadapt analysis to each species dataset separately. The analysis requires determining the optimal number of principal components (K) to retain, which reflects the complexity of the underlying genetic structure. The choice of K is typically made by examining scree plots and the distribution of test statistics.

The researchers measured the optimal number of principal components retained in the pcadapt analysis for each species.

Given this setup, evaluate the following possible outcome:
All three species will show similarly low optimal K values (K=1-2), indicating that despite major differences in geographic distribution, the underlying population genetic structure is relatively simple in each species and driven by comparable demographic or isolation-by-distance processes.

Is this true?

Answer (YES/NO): NO